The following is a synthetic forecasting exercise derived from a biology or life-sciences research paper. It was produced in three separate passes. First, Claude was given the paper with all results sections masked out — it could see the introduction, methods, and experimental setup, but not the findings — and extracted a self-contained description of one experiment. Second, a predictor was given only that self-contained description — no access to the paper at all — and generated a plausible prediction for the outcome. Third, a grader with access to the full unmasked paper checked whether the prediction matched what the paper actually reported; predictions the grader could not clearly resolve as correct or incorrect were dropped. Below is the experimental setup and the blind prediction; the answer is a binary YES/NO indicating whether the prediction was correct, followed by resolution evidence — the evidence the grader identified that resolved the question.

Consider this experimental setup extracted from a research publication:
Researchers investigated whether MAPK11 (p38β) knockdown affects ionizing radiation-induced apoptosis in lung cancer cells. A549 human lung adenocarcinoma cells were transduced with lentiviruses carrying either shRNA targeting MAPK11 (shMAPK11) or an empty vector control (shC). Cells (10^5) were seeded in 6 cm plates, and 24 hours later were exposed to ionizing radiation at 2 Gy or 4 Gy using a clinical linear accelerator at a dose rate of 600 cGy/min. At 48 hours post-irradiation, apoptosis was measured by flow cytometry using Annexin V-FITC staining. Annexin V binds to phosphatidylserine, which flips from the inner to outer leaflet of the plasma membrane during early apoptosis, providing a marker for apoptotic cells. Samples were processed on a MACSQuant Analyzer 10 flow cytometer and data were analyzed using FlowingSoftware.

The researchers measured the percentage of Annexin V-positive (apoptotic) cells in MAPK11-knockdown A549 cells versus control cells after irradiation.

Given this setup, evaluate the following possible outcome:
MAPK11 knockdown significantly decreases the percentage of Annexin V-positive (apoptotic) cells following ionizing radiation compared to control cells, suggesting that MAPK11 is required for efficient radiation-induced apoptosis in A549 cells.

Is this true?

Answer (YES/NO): NO